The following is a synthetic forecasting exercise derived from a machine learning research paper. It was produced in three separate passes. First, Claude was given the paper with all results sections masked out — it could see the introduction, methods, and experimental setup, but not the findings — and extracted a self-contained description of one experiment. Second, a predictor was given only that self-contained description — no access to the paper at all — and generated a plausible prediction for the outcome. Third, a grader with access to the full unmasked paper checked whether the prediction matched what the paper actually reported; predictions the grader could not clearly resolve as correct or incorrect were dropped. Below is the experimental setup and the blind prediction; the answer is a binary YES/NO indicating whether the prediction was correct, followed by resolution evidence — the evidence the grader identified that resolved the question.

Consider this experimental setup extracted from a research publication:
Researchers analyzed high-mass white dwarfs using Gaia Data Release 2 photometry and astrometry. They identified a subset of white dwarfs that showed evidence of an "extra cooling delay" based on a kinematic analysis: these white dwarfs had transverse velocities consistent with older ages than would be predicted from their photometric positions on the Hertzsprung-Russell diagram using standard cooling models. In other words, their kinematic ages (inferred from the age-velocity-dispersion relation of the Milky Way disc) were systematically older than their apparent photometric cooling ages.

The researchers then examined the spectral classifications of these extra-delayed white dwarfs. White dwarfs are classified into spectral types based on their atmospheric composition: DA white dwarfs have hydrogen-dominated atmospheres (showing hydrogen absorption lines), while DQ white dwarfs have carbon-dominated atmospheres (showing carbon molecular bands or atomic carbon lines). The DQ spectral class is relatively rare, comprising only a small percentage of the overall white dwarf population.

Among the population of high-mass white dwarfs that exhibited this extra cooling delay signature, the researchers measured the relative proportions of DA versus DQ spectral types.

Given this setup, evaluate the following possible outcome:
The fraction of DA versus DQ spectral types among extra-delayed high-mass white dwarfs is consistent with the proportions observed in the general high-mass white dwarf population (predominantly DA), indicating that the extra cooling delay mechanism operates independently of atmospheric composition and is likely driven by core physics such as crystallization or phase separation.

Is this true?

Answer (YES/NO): NO